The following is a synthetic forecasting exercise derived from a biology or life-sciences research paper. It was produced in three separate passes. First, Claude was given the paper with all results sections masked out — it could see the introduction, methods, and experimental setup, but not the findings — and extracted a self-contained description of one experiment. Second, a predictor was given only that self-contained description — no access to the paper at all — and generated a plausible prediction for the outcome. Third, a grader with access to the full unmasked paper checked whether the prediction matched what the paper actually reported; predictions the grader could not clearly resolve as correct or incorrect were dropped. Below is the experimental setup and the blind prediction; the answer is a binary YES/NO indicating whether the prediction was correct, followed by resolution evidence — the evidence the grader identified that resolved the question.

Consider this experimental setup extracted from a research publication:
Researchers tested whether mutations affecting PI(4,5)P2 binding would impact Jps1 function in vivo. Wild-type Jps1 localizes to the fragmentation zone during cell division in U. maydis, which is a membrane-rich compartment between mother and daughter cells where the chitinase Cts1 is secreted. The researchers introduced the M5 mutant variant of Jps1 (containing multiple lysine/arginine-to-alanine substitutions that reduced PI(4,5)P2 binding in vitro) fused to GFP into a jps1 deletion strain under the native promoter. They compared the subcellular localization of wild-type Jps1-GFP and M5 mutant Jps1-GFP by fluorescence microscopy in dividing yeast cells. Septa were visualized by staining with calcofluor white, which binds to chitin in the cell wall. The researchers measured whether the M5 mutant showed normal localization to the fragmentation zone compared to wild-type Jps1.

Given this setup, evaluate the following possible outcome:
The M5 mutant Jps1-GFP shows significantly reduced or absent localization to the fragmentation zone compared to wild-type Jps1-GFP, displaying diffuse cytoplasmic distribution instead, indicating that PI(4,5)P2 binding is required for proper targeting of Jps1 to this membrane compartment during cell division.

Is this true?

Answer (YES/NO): NO